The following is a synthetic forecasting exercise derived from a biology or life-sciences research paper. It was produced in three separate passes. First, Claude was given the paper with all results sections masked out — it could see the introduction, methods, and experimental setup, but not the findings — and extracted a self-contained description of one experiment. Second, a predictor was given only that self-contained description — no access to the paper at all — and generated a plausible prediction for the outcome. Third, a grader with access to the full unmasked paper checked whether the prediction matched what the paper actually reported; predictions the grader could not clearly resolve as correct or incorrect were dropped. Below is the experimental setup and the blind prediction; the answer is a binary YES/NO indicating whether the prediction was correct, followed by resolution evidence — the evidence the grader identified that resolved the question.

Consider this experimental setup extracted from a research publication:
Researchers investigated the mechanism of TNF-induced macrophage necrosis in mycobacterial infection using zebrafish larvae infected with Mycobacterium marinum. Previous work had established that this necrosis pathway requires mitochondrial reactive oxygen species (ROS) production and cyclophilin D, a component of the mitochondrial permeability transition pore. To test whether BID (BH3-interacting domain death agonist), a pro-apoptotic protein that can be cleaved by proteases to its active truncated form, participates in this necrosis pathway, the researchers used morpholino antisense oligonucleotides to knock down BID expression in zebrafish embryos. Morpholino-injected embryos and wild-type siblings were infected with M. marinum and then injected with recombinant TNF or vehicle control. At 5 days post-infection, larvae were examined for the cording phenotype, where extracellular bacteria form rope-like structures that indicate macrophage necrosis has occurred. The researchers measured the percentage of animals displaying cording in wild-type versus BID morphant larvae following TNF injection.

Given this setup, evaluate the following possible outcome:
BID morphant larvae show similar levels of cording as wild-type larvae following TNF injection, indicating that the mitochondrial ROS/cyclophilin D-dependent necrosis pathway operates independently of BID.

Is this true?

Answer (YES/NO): NO